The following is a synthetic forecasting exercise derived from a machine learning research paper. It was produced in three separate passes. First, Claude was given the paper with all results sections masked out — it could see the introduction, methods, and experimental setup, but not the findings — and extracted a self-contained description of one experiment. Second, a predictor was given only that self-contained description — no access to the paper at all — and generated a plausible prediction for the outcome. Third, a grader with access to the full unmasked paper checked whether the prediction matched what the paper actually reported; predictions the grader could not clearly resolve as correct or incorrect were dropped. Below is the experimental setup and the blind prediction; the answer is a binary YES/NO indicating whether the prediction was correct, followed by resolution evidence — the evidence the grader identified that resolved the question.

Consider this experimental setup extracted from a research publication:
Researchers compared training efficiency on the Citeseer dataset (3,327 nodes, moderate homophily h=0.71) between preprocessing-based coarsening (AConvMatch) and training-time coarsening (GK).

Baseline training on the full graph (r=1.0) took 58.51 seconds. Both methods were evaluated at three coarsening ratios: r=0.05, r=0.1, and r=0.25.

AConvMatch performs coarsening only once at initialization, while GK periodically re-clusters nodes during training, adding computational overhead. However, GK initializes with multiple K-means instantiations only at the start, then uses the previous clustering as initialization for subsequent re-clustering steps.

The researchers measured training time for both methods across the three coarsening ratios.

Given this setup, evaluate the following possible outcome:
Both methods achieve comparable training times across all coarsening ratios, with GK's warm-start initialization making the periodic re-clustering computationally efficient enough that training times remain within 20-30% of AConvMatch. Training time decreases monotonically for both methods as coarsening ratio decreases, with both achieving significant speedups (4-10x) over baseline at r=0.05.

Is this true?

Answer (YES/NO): NO